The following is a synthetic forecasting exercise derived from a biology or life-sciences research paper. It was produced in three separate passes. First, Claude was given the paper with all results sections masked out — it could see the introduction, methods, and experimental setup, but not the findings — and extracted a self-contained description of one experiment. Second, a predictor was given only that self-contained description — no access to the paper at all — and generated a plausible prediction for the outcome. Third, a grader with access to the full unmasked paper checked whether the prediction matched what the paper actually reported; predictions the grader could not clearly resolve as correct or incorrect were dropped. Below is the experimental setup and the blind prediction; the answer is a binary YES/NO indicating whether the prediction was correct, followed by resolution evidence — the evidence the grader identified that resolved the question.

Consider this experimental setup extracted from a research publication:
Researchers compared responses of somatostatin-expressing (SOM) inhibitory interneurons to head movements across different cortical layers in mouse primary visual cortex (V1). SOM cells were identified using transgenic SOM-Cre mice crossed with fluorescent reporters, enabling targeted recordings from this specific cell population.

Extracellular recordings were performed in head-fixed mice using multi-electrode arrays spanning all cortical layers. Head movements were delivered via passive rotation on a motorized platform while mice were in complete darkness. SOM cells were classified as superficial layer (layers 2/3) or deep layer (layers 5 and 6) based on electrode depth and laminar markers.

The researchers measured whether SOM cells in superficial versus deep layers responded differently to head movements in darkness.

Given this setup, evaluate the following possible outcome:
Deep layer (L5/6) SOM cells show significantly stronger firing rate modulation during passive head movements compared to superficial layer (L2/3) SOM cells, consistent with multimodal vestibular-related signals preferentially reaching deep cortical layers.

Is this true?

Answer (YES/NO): NO